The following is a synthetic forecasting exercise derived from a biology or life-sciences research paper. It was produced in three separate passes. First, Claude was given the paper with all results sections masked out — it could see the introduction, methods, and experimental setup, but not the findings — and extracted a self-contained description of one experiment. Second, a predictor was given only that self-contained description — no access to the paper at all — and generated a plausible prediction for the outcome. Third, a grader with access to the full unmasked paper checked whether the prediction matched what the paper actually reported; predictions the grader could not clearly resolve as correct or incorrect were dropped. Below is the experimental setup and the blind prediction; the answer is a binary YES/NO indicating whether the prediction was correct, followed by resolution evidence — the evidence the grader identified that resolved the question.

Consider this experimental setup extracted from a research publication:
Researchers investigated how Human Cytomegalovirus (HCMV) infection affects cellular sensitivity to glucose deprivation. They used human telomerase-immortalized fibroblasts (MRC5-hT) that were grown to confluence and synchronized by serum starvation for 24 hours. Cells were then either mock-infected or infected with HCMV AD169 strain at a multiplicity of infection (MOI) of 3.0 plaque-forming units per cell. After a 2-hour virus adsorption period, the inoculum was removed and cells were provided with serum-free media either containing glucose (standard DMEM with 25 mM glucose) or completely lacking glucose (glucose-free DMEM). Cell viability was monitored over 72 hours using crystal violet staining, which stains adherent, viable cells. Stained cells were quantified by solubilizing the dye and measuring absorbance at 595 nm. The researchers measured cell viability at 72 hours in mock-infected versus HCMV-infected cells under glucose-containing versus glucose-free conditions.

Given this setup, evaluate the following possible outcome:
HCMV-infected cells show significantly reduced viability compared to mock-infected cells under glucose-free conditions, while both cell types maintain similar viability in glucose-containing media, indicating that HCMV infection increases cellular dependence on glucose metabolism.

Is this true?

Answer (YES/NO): YES